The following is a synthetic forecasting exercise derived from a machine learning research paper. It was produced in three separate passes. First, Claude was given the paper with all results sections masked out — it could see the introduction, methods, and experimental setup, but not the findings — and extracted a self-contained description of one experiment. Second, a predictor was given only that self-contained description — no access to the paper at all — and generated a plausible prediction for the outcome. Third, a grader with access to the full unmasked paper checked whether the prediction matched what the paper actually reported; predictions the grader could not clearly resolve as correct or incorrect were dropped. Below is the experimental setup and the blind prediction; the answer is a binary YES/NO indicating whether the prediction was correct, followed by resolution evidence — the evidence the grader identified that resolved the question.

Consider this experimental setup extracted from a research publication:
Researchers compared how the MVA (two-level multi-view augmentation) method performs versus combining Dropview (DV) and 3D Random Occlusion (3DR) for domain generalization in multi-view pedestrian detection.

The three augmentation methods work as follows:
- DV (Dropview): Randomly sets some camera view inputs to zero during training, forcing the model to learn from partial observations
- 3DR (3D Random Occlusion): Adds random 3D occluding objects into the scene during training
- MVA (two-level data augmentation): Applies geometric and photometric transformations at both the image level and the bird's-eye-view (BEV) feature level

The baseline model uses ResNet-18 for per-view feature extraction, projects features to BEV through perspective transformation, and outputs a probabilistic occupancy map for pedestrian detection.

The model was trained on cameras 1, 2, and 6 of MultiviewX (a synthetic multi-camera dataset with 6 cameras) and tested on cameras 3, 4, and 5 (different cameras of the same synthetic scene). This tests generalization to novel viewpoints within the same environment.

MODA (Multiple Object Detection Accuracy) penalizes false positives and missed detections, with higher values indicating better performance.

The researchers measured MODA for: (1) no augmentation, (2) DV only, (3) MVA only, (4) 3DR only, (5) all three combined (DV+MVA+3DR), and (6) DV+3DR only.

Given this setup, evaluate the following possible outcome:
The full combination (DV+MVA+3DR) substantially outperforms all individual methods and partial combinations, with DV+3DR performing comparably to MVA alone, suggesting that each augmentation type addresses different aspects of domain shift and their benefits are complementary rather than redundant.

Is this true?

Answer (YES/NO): NO